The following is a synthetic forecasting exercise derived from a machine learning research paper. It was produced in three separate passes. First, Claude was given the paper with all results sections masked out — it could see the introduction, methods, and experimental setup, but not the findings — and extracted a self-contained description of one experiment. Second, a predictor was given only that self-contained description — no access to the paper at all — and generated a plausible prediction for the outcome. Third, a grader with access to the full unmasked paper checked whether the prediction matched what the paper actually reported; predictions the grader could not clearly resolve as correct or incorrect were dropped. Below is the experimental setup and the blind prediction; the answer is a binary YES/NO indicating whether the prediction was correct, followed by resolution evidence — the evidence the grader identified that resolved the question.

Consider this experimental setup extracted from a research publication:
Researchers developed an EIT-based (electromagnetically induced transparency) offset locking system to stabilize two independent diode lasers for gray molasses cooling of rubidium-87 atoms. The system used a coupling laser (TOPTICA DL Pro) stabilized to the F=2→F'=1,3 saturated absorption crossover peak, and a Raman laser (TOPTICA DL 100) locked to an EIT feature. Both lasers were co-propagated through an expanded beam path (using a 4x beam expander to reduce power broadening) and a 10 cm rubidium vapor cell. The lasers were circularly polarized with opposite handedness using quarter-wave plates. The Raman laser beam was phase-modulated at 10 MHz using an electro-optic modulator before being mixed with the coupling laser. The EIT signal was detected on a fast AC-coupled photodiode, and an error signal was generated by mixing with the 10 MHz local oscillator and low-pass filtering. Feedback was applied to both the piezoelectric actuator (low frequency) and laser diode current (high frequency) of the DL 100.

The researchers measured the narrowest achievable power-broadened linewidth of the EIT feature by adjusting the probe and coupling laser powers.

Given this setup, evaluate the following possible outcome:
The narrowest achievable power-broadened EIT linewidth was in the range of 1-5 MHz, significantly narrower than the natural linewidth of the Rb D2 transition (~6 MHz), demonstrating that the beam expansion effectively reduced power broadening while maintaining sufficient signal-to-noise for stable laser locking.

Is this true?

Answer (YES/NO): NO